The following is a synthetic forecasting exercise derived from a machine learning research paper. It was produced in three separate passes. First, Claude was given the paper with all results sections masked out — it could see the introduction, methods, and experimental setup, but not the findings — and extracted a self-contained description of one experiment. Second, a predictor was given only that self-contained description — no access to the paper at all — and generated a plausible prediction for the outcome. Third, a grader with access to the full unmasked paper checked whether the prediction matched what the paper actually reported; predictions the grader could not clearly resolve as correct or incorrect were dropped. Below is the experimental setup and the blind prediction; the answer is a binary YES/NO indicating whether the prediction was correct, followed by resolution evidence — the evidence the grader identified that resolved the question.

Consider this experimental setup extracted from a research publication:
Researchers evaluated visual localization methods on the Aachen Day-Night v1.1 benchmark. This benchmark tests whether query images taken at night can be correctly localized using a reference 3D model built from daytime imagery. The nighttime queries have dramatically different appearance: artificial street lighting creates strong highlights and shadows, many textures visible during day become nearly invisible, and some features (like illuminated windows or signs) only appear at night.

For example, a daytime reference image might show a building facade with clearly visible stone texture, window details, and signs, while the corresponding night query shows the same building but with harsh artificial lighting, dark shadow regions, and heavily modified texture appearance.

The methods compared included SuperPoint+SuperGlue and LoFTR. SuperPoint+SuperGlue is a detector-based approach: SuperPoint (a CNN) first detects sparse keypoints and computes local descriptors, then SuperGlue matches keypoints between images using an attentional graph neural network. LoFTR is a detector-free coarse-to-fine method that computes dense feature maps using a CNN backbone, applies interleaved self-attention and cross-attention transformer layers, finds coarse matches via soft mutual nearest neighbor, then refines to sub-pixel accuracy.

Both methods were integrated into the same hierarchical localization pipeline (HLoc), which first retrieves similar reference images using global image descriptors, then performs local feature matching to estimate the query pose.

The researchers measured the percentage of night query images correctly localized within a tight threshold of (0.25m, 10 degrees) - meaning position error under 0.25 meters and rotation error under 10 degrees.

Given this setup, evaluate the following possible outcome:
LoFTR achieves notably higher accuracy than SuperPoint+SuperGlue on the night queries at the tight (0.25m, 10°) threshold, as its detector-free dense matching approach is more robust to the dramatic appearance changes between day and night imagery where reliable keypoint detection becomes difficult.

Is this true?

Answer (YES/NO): NO